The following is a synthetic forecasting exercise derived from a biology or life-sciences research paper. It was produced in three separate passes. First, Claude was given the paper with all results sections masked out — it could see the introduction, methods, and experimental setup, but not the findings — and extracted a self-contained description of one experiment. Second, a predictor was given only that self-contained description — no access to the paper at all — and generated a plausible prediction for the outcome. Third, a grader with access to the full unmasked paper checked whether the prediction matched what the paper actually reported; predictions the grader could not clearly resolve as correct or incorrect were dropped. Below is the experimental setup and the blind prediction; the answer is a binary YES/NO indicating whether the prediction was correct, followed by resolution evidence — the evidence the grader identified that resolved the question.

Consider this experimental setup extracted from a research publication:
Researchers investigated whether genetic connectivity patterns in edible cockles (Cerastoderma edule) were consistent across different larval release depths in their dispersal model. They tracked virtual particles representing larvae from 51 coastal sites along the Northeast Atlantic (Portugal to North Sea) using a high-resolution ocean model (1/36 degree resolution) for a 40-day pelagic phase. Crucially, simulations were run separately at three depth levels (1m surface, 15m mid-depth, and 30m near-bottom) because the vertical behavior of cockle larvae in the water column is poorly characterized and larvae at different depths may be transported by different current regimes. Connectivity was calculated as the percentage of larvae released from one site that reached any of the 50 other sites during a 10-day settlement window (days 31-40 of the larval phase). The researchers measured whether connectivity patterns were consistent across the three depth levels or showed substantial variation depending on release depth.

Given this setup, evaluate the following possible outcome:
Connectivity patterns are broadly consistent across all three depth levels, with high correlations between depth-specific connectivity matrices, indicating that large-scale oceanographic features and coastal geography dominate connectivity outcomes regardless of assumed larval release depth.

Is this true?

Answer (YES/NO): NO